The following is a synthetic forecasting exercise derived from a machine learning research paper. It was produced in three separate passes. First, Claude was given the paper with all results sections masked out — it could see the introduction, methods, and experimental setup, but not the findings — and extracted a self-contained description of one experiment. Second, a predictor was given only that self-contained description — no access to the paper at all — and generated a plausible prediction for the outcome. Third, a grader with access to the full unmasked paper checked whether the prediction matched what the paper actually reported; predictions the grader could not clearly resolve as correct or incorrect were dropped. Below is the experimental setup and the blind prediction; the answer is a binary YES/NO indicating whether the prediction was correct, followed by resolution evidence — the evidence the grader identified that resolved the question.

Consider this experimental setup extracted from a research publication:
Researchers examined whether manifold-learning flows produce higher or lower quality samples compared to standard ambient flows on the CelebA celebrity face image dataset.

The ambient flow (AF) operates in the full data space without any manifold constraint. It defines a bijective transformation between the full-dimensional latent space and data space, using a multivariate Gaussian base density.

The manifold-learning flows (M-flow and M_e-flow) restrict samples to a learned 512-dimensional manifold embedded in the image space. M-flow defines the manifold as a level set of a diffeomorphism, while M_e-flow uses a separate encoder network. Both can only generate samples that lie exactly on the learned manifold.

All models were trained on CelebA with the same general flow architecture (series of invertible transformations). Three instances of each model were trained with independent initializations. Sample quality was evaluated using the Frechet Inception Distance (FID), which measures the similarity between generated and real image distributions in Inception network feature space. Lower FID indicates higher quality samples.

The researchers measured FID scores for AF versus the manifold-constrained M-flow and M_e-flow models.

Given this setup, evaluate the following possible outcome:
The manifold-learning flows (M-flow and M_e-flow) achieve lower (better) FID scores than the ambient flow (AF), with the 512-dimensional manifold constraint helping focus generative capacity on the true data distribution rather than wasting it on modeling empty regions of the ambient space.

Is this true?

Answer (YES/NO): NO